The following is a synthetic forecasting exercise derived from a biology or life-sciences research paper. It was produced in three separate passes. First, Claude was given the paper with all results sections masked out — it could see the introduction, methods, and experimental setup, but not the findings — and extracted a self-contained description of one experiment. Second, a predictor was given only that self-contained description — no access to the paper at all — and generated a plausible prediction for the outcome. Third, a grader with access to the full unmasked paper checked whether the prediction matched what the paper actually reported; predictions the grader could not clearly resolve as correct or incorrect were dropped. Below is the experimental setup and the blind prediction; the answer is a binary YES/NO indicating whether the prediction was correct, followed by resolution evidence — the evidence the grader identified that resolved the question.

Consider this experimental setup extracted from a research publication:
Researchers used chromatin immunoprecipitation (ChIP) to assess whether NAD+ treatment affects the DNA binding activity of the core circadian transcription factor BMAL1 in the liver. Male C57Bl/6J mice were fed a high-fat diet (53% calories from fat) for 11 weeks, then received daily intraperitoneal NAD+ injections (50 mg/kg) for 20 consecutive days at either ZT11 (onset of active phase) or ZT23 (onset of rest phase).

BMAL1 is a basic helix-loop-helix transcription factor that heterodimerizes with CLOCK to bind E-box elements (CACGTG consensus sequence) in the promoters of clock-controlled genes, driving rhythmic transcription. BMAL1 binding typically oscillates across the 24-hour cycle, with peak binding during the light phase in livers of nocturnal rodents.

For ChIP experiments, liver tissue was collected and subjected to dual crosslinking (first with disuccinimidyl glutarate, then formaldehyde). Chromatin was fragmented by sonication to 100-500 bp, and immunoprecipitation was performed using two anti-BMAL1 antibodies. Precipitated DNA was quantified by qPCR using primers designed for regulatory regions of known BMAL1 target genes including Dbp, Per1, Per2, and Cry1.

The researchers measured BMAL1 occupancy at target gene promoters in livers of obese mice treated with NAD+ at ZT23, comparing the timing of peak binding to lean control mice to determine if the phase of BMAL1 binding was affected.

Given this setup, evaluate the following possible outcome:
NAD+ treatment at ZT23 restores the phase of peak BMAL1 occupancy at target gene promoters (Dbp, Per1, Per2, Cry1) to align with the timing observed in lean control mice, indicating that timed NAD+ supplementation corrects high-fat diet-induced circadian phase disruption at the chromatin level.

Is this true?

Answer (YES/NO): NO